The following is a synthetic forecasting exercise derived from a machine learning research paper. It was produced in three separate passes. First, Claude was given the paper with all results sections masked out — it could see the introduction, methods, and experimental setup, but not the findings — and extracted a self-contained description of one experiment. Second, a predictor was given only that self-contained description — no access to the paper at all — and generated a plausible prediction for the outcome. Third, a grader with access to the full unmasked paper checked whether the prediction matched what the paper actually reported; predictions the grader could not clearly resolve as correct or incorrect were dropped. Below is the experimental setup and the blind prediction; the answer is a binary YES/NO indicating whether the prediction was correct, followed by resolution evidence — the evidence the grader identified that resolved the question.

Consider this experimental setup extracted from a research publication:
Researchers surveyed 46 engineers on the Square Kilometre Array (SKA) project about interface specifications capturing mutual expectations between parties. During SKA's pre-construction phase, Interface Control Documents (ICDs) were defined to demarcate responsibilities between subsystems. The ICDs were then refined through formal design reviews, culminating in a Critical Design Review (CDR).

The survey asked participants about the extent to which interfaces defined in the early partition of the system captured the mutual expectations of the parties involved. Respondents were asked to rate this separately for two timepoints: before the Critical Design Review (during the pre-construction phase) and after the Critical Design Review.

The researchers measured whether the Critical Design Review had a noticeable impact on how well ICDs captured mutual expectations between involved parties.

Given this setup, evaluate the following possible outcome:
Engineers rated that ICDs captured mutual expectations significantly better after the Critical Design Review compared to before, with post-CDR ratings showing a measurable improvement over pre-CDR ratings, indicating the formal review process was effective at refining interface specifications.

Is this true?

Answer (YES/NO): YES